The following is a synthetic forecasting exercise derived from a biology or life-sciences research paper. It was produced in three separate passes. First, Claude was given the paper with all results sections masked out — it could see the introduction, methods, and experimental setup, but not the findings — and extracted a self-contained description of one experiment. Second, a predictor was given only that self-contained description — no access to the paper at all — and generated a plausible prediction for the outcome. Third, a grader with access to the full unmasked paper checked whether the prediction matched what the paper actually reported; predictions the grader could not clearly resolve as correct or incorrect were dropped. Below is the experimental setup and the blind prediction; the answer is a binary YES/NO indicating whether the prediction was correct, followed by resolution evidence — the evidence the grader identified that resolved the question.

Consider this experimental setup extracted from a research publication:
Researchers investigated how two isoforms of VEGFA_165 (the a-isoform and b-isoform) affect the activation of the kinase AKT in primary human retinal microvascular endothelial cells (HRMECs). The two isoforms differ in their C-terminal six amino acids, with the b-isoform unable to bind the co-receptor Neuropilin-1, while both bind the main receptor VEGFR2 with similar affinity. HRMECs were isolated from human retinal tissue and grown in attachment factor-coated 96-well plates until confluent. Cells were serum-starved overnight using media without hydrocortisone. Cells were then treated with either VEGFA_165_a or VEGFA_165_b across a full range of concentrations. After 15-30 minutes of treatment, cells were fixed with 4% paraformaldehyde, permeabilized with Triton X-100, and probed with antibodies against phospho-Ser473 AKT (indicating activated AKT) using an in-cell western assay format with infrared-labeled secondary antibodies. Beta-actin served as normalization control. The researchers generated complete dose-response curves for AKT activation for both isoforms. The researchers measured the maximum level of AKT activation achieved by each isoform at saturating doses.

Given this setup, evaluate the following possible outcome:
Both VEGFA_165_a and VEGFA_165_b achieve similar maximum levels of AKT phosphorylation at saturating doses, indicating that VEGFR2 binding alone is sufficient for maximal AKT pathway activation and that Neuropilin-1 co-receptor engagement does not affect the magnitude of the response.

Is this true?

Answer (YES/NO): NO